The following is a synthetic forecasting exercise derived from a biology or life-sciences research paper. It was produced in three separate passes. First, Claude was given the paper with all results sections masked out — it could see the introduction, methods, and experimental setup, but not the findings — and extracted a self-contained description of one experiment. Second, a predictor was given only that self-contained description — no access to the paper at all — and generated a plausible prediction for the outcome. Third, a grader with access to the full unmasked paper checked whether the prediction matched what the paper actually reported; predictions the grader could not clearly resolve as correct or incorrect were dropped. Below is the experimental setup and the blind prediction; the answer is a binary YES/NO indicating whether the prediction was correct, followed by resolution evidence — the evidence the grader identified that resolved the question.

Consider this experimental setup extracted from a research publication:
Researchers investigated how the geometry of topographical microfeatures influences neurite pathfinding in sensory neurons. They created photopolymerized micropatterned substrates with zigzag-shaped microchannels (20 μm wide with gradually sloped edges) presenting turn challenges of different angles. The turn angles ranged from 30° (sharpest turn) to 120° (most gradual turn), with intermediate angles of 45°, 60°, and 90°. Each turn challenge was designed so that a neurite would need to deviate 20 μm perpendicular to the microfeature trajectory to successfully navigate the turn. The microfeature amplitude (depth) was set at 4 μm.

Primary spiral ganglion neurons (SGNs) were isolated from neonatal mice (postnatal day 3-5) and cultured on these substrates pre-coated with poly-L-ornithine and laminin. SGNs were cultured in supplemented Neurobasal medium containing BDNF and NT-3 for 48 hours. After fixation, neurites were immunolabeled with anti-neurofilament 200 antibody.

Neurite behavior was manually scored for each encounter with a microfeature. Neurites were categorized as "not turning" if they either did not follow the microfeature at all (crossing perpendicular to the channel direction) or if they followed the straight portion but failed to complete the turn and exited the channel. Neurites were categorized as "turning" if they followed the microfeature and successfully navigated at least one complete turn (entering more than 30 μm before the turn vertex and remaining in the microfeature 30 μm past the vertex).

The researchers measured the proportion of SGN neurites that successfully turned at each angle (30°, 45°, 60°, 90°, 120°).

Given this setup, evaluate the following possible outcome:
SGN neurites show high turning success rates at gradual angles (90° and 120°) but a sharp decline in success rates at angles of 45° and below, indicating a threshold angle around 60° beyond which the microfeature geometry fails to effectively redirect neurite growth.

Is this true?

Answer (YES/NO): NO